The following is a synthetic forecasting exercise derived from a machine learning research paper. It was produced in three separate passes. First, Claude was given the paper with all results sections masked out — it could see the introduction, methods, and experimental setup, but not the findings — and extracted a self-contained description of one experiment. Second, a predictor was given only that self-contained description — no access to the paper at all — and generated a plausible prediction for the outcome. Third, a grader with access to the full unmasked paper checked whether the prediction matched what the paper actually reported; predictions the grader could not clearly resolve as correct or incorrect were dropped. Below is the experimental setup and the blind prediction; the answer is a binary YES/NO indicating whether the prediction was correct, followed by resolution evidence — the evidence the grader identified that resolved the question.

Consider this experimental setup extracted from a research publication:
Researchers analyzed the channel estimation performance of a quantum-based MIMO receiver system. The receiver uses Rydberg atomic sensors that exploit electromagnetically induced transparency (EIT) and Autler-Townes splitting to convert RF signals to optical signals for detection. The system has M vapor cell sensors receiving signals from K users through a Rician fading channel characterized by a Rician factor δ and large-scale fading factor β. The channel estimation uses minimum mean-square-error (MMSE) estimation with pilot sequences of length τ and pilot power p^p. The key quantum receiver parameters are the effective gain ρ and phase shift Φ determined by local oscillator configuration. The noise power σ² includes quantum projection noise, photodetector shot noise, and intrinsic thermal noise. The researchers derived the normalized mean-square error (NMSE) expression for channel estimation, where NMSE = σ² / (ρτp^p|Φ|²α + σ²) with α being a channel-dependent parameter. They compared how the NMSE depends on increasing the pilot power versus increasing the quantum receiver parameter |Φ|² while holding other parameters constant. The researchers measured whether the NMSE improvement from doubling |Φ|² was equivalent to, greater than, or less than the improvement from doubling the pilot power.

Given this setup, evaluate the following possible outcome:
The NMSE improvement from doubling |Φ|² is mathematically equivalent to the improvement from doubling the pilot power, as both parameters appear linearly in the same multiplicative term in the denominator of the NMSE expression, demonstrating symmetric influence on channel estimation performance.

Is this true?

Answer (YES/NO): YES